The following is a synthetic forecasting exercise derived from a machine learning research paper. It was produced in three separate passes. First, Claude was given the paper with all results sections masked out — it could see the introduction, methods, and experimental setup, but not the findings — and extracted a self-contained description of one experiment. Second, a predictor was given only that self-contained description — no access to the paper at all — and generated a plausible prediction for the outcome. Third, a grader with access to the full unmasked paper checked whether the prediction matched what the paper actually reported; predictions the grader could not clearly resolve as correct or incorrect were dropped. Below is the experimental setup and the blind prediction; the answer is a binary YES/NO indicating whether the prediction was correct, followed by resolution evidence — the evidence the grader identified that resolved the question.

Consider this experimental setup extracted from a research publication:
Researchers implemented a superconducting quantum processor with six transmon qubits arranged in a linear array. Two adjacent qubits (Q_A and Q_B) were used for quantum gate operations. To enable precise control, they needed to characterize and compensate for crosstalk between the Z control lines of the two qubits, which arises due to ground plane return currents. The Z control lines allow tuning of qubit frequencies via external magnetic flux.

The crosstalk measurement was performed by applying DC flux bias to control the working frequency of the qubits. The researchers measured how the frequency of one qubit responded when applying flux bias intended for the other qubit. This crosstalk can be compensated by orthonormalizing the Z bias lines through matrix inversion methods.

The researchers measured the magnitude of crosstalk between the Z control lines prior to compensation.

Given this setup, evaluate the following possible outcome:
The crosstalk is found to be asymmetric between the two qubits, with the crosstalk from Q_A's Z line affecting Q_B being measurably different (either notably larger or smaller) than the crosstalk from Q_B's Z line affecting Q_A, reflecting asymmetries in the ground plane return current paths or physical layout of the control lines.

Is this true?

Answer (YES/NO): YES